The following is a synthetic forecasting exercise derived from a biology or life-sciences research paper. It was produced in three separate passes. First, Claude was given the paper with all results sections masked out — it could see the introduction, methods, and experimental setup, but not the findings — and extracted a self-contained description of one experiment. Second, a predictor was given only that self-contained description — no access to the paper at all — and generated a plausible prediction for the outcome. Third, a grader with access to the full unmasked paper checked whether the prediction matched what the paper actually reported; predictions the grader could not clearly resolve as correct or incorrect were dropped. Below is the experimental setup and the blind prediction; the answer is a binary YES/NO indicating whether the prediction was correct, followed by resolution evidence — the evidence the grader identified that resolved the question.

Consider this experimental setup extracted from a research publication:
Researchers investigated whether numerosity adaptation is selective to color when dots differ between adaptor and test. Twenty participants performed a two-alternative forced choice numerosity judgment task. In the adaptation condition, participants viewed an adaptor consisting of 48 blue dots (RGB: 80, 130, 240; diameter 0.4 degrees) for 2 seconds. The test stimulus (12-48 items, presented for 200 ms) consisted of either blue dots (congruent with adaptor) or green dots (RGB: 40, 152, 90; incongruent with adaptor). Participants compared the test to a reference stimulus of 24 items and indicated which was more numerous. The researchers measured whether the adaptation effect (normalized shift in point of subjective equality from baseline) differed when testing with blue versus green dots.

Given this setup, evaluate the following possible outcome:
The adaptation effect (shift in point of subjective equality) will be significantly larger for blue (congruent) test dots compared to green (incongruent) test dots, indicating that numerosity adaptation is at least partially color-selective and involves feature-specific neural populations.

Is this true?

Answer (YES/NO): YES